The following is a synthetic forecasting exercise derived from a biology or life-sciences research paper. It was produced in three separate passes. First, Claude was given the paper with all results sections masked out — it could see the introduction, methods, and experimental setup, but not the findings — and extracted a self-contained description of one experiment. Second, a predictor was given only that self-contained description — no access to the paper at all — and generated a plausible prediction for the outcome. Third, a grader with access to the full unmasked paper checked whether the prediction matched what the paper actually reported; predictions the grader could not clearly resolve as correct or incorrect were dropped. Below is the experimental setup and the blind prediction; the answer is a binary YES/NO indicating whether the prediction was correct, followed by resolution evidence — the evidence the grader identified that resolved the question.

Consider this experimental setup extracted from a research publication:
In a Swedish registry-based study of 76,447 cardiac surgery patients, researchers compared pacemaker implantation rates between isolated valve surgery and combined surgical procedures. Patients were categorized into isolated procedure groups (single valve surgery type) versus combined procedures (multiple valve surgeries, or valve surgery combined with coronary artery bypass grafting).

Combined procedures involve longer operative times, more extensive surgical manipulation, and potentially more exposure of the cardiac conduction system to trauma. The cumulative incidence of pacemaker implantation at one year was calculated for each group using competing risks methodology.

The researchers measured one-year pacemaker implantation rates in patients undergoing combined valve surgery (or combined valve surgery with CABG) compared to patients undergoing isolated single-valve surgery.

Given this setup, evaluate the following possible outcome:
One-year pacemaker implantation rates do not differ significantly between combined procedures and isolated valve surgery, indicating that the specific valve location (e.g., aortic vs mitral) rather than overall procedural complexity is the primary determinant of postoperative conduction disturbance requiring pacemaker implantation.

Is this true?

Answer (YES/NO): NO